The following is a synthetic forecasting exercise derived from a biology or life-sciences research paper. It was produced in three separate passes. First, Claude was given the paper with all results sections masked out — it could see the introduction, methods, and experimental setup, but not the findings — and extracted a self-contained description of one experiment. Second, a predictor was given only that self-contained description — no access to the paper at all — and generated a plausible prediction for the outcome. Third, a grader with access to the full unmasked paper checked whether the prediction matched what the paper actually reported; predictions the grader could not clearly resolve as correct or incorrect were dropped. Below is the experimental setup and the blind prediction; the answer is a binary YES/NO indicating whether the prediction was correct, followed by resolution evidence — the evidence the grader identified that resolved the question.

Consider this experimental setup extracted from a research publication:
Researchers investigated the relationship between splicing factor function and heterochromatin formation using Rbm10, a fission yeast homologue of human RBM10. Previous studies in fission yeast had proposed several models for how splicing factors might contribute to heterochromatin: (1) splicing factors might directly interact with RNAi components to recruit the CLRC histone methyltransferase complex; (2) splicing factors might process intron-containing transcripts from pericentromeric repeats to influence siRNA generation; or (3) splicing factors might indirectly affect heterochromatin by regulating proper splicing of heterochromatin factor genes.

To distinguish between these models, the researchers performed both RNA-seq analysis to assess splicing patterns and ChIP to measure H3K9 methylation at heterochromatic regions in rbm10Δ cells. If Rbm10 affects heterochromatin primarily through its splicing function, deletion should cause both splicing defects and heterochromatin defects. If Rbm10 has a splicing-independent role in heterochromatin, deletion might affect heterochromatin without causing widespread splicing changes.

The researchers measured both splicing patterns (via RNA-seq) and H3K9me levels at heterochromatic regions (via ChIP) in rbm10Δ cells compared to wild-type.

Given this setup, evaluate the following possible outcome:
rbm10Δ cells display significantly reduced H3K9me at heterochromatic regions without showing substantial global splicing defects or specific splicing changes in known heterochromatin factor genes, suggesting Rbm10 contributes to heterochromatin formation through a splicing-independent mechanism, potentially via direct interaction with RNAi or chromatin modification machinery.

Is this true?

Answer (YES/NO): YES